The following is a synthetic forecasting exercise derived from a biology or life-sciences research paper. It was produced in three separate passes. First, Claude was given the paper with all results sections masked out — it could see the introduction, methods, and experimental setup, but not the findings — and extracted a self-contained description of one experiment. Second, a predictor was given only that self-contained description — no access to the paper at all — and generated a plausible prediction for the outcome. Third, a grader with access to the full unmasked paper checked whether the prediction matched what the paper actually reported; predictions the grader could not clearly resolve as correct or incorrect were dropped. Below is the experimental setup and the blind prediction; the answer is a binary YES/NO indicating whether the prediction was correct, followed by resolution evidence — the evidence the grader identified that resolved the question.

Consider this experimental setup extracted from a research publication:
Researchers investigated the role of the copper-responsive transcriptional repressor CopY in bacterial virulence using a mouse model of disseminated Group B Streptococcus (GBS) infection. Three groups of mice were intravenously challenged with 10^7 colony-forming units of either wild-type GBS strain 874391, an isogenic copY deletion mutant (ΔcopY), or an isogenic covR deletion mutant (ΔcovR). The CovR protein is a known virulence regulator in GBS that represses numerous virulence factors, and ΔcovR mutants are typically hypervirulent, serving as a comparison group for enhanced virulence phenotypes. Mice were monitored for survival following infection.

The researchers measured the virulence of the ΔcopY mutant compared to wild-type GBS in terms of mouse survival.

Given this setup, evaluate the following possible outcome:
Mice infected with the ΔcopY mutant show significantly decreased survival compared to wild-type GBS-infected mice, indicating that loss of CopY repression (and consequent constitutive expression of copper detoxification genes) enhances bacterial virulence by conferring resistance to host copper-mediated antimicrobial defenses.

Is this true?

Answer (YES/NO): NO